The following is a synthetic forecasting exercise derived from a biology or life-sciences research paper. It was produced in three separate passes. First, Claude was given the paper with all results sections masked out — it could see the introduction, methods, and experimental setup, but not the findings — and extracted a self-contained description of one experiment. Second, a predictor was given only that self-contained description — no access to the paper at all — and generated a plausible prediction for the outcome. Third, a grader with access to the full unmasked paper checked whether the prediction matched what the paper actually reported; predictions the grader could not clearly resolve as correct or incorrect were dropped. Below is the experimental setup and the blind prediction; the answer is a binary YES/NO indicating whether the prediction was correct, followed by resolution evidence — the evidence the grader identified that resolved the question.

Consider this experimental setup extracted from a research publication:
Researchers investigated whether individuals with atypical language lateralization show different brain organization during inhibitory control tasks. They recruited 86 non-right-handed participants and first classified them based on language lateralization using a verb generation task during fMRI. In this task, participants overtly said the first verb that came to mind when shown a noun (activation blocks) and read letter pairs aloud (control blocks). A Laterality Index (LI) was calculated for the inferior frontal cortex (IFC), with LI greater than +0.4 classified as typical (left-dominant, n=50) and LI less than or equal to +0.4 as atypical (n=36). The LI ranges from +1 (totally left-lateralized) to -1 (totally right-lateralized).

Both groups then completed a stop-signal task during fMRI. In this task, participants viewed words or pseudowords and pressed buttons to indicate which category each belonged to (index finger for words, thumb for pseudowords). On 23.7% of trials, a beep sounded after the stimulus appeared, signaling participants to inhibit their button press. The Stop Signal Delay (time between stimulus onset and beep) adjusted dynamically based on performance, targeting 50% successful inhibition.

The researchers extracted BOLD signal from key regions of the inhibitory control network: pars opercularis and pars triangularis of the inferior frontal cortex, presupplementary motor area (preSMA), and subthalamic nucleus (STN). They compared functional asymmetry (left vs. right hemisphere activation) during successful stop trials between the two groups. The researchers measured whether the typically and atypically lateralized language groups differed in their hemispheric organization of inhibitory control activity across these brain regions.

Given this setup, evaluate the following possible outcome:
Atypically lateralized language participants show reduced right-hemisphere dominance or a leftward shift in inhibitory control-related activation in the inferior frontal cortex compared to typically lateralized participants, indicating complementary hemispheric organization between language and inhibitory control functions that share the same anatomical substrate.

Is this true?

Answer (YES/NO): YES